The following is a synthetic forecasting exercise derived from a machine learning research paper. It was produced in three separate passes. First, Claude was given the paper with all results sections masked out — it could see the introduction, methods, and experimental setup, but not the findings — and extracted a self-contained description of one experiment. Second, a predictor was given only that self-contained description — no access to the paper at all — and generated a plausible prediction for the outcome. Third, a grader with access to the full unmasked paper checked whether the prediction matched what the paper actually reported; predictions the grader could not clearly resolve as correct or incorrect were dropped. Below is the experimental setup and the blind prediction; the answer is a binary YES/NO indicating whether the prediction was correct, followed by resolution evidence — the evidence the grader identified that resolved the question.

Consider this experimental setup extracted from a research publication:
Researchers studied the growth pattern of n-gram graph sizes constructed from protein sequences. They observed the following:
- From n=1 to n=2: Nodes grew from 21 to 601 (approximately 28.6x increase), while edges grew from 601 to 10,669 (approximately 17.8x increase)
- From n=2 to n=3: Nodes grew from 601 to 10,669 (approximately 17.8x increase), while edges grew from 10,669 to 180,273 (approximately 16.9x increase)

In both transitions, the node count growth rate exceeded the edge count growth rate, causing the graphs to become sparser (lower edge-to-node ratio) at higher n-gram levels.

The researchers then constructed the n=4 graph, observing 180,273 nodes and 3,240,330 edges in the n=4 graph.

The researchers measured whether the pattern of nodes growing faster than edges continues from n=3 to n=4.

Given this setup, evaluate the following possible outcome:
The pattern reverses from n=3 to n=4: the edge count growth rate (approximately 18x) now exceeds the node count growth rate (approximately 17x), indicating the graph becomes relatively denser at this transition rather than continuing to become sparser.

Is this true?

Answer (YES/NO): YES